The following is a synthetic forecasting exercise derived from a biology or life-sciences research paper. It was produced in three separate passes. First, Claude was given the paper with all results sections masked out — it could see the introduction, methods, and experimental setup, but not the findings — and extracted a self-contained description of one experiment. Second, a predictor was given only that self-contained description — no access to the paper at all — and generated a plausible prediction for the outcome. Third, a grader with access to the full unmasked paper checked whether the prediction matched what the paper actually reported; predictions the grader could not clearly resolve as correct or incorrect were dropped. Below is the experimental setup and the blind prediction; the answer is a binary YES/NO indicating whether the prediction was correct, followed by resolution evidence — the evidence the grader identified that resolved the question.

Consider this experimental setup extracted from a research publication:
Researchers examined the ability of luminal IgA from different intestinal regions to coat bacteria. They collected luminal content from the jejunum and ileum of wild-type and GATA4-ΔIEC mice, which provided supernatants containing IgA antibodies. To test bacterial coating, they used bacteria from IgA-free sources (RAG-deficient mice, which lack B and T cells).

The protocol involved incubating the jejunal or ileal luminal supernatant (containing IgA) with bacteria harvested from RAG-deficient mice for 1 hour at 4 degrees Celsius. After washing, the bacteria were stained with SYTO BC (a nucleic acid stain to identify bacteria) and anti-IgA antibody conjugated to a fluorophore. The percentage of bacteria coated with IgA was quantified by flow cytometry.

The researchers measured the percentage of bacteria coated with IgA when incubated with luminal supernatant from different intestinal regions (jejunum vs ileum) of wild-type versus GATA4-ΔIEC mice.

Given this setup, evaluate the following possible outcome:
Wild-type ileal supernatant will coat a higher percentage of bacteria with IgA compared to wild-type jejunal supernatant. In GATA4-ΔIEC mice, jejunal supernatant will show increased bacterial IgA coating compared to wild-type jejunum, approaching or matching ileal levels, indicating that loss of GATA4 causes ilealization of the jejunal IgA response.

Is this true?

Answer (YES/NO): NO